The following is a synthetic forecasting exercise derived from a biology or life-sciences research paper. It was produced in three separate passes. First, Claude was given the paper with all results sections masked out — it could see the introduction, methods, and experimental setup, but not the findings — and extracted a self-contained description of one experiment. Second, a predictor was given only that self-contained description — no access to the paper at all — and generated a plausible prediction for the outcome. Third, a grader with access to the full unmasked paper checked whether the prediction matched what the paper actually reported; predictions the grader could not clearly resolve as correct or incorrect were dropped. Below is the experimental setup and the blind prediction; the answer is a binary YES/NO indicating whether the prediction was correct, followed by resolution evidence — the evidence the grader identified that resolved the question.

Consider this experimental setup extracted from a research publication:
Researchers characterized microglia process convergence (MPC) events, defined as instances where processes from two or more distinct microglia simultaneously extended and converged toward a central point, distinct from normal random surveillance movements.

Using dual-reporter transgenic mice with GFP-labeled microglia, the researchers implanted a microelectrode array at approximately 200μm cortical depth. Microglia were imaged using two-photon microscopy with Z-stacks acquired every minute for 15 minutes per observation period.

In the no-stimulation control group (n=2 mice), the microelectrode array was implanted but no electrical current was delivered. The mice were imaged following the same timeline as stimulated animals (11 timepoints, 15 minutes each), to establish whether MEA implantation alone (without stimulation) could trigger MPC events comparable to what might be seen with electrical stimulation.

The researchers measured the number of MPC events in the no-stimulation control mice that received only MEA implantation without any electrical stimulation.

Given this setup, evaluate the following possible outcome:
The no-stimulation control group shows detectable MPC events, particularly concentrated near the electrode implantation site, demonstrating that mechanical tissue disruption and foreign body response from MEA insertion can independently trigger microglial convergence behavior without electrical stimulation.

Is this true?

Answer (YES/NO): NO